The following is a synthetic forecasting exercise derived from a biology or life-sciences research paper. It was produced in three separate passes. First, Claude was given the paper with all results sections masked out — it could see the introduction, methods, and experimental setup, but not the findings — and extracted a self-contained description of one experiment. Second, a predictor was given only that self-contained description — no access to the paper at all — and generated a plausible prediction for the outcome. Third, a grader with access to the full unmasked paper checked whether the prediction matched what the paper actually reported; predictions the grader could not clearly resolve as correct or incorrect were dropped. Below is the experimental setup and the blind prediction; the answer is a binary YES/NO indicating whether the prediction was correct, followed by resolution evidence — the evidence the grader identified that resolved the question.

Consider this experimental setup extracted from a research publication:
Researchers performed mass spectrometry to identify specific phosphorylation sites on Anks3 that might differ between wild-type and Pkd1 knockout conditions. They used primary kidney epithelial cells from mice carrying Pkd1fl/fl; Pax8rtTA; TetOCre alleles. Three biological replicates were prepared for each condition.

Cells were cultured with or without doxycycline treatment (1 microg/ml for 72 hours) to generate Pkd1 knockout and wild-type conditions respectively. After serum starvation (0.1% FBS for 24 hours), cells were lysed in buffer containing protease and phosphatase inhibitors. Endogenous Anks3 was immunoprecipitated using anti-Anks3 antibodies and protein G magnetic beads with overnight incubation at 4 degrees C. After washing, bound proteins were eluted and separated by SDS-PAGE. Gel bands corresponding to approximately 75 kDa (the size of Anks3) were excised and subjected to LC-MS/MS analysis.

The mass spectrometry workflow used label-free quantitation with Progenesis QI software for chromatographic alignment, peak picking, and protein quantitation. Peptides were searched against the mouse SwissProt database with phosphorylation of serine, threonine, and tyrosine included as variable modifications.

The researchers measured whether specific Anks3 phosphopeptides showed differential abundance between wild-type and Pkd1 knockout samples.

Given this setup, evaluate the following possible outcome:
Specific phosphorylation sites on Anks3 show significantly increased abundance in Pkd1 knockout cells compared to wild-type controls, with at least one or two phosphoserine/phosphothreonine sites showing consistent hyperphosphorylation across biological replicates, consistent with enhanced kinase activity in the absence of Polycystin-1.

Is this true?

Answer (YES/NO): YES